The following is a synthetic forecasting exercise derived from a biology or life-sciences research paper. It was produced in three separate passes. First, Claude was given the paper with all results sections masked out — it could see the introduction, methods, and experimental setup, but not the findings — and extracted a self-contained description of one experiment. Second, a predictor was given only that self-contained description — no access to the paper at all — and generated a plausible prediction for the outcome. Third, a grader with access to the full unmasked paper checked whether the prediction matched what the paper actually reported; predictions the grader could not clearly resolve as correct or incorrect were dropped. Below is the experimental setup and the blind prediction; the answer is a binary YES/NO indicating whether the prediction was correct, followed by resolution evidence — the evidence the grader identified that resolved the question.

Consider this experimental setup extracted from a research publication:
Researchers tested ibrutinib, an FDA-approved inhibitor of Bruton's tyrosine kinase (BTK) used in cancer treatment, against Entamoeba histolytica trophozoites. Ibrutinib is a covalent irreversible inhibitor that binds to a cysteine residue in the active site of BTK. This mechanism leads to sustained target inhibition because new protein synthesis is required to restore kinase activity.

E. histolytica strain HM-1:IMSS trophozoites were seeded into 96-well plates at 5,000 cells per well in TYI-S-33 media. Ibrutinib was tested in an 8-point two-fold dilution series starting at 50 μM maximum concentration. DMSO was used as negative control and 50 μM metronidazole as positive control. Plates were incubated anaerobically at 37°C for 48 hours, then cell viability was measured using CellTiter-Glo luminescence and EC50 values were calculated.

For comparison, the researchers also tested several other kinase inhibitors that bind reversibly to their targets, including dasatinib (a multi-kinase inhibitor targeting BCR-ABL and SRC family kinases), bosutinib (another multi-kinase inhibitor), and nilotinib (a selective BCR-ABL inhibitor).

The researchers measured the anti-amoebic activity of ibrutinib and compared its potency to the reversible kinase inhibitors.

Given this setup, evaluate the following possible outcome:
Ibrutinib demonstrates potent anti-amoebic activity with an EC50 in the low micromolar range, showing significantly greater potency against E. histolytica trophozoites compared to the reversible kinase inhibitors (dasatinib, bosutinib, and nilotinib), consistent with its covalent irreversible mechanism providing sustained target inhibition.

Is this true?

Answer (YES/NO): NO